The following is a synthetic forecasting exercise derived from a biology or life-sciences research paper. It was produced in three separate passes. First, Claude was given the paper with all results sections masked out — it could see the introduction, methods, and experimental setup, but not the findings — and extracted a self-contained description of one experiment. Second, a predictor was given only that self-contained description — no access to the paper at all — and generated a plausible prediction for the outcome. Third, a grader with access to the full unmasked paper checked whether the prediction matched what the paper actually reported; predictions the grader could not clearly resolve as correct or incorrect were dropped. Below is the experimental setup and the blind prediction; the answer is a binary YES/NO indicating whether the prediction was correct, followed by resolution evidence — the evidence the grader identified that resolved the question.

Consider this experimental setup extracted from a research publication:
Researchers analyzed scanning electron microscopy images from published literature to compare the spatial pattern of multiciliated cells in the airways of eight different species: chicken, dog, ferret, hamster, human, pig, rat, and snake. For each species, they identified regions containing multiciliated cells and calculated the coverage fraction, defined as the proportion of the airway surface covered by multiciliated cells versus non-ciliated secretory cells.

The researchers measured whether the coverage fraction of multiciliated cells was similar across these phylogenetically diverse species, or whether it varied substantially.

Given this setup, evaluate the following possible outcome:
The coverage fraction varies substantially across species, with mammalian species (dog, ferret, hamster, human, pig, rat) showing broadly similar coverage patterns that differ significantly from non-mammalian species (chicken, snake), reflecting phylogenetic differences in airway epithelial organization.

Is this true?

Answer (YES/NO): NO